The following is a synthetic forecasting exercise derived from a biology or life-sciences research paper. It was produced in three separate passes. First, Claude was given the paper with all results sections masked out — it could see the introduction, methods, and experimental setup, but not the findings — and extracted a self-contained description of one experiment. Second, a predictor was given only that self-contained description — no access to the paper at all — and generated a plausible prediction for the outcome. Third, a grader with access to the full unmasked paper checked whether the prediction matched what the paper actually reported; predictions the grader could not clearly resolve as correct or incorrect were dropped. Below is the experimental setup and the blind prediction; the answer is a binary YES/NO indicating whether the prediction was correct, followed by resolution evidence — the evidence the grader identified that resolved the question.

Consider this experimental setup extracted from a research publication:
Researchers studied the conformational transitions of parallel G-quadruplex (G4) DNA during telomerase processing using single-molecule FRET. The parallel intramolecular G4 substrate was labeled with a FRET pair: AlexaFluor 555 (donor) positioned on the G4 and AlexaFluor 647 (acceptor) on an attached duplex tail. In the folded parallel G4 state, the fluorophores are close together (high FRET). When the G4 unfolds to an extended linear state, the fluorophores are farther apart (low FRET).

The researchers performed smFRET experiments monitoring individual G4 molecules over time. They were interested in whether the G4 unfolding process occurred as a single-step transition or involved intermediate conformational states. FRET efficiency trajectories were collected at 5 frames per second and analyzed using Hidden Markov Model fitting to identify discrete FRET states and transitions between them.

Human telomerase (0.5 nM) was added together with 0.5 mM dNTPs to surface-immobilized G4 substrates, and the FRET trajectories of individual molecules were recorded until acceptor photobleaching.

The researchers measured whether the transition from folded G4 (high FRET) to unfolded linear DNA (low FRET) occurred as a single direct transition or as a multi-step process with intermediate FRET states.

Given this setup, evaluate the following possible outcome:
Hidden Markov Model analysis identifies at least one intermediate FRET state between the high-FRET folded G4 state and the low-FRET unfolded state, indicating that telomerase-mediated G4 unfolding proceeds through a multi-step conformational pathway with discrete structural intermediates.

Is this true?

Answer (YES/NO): YES